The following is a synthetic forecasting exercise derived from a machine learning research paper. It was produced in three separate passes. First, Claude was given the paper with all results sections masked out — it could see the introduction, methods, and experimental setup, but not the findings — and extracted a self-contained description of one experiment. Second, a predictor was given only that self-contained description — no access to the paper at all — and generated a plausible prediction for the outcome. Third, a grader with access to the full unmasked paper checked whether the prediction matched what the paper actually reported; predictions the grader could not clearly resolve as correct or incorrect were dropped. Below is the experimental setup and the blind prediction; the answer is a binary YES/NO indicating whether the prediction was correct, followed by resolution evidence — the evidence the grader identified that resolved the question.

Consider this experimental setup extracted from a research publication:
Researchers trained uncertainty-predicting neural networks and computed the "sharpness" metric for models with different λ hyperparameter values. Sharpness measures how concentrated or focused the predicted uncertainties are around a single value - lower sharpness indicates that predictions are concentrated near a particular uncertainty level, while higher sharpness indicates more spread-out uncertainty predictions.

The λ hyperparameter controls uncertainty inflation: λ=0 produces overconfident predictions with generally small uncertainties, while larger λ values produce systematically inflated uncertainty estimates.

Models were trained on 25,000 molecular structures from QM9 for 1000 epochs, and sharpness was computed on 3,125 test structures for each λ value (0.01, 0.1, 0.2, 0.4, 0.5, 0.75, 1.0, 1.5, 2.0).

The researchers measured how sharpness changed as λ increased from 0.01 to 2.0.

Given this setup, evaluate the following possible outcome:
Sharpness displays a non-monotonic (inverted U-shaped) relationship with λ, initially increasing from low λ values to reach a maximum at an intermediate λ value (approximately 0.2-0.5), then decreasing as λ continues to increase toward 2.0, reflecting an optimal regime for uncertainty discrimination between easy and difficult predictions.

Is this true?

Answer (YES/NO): NO